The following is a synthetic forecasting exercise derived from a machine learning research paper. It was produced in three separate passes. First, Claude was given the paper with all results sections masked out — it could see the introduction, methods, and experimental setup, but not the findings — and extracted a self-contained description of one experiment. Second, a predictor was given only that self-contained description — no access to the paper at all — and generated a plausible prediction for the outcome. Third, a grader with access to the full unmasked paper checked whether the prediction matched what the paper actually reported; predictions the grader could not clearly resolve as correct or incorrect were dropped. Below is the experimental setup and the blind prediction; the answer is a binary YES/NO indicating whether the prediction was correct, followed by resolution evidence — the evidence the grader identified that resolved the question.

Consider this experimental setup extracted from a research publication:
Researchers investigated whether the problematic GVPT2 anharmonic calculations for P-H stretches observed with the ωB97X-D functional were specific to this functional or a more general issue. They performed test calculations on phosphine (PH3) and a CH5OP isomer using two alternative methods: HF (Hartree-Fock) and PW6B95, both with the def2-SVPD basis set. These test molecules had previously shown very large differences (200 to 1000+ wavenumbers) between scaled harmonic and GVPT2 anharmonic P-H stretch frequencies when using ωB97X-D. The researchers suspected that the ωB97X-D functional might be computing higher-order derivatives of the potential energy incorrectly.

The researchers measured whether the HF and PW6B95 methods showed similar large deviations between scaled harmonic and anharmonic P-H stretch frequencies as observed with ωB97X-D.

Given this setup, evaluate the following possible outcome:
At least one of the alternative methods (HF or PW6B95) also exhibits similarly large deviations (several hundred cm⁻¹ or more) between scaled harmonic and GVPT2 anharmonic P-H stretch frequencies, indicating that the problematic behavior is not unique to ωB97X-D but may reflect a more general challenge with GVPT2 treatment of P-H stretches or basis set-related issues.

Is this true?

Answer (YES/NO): NO